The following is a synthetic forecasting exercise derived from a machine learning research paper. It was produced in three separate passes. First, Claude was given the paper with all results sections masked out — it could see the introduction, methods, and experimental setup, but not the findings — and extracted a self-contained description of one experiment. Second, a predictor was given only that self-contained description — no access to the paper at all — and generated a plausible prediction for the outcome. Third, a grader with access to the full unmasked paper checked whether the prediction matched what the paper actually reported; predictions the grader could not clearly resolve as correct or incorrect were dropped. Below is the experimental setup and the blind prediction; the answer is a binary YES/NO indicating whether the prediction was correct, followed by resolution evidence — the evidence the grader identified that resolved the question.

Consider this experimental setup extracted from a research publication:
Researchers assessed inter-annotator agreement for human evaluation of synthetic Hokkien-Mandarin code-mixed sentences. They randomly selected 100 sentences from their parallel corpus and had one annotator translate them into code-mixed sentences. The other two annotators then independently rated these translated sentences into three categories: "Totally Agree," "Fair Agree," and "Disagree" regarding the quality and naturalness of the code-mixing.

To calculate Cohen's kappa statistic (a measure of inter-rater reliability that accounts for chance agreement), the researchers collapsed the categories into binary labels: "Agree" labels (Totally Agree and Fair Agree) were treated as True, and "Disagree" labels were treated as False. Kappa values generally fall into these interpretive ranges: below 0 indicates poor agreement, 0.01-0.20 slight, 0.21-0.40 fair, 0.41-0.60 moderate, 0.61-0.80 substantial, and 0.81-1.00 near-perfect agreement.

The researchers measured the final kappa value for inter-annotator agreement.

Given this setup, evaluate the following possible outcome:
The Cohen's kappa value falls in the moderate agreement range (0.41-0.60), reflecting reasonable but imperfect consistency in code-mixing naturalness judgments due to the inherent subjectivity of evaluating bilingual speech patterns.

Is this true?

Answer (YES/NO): NO